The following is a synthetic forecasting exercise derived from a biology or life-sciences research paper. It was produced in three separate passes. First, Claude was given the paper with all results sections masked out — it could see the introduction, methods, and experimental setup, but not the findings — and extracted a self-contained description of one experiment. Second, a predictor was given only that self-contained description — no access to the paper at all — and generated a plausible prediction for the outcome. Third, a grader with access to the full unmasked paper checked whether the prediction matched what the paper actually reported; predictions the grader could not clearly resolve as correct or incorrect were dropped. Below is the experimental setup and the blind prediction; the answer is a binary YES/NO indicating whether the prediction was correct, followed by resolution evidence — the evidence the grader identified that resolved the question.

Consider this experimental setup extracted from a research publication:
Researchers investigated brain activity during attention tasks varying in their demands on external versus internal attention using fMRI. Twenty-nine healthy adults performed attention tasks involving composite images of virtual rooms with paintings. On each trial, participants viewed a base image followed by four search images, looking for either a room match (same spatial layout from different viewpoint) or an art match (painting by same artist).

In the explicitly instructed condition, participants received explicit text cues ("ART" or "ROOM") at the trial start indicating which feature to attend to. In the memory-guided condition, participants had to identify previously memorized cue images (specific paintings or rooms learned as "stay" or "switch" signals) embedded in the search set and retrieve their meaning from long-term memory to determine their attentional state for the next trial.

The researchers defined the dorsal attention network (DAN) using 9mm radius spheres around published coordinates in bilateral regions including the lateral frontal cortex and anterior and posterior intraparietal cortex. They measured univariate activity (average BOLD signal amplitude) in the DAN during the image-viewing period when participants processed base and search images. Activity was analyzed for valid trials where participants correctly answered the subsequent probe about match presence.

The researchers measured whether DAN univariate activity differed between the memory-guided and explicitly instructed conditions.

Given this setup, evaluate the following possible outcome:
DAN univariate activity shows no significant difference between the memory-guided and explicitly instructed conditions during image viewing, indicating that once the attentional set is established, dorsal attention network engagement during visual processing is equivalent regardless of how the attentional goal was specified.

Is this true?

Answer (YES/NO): YES